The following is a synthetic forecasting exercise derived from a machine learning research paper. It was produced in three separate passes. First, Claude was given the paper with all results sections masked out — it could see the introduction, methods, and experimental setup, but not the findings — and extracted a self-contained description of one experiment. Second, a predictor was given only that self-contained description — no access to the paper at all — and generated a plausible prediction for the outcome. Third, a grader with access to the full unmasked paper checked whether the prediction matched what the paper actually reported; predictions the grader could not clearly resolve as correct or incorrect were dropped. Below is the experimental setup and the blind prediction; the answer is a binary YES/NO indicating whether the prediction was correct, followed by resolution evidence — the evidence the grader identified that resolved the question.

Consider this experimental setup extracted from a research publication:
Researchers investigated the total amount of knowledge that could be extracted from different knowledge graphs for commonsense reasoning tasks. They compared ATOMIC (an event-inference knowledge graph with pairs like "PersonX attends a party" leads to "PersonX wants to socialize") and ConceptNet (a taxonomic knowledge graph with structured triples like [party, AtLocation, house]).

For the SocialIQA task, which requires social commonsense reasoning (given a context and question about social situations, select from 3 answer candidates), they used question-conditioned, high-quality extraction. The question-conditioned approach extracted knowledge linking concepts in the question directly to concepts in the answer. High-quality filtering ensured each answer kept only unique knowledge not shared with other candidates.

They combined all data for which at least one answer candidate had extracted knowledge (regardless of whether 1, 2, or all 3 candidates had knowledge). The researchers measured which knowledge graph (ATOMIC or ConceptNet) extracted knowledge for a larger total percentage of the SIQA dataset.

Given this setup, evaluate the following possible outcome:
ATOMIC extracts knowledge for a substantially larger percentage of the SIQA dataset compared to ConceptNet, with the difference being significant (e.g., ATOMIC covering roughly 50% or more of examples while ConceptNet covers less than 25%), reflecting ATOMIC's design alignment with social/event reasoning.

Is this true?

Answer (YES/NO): NO